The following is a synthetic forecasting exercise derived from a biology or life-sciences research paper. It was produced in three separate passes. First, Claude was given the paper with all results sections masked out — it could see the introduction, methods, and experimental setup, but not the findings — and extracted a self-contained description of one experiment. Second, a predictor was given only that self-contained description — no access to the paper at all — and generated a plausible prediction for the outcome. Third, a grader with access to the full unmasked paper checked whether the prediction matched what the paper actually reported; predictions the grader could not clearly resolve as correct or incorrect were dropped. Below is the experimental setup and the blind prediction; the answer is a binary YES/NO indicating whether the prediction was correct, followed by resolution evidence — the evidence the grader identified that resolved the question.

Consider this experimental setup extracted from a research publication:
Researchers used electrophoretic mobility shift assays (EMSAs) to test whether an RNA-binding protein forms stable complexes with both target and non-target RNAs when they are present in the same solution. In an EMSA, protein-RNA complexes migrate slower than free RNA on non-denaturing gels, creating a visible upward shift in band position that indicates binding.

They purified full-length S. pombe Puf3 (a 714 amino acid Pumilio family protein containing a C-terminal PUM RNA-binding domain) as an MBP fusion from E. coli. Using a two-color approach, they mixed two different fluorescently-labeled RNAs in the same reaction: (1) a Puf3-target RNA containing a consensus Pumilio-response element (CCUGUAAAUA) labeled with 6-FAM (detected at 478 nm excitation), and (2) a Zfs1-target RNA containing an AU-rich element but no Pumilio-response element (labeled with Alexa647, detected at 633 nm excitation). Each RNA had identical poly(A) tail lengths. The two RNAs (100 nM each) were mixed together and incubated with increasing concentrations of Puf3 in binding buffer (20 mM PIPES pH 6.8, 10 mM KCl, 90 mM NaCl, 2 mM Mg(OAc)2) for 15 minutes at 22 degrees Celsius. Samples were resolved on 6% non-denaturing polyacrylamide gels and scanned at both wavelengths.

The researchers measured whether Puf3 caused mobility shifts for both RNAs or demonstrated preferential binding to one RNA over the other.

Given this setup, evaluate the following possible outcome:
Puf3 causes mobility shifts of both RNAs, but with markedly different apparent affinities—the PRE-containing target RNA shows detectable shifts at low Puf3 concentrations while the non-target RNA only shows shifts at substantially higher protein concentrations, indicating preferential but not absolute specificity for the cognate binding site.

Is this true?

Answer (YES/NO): YES